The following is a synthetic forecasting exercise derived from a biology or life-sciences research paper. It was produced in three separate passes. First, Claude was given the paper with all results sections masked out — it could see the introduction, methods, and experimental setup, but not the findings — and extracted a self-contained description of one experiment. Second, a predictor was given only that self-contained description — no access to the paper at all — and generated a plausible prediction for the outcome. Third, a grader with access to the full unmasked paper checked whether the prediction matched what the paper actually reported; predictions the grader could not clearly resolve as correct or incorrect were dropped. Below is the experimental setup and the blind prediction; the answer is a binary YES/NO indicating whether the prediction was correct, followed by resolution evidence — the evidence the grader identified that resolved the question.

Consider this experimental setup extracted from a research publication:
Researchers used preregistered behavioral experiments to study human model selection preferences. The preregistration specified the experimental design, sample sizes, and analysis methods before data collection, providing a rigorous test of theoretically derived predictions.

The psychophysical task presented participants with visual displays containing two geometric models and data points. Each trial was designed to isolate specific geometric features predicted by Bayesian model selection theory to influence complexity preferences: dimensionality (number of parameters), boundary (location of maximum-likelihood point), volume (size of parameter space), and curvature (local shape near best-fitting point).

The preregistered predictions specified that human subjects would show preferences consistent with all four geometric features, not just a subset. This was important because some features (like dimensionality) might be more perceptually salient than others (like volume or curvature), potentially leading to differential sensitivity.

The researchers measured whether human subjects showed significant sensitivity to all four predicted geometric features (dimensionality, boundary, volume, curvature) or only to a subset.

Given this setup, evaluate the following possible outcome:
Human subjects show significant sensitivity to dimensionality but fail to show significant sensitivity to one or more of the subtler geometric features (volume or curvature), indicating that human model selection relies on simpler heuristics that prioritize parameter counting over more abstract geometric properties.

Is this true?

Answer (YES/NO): NO